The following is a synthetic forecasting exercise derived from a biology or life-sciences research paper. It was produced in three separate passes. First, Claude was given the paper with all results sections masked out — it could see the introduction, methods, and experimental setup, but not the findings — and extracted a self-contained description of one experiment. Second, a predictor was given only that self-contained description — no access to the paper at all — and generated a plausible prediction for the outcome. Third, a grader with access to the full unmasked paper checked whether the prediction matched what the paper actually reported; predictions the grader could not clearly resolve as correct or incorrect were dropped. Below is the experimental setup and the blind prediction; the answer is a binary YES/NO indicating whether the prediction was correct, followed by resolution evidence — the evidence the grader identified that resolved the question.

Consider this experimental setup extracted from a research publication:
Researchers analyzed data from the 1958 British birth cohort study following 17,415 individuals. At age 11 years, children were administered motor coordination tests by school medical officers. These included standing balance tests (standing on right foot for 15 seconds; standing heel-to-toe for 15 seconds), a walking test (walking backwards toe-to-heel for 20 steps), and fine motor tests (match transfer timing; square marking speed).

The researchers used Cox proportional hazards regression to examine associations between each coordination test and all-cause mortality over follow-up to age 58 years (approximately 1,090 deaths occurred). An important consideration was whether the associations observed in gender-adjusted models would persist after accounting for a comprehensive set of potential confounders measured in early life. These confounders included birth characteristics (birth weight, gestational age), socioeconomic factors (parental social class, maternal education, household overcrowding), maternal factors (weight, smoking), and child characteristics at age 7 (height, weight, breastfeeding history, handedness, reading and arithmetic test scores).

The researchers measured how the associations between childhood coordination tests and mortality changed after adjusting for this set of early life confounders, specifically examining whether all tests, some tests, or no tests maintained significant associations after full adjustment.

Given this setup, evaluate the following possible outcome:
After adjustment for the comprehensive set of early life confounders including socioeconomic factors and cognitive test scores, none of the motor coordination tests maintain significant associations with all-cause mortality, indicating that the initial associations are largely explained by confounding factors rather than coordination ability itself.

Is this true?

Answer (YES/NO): NO